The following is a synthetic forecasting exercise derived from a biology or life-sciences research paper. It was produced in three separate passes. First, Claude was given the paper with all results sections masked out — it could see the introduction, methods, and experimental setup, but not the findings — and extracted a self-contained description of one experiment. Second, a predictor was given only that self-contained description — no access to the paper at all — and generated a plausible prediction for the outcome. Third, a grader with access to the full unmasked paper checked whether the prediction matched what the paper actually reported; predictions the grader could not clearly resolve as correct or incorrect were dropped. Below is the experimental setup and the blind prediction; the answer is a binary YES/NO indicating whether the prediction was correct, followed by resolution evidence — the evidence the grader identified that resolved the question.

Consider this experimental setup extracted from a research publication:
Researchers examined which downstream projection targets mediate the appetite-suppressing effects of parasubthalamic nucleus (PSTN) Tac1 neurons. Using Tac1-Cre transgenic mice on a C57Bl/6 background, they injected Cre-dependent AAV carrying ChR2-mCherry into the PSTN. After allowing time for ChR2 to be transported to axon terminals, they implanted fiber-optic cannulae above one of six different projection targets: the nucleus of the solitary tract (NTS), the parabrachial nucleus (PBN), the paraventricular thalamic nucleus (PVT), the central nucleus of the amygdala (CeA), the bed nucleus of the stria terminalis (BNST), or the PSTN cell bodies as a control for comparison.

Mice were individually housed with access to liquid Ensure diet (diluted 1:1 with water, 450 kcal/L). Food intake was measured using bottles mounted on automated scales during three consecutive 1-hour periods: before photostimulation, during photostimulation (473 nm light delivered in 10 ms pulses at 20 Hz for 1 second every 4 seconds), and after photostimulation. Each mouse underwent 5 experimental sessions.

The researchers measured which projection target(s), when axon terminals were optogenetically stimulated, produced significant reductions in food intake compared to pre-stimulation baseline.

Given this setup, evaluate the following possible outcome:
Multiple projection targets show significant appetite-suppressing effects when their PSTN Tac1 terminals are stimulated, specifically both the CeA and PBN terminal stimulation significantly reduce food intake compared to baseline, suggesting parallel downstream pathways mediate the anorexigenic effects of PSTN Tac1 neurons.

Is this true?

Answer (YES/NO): YES